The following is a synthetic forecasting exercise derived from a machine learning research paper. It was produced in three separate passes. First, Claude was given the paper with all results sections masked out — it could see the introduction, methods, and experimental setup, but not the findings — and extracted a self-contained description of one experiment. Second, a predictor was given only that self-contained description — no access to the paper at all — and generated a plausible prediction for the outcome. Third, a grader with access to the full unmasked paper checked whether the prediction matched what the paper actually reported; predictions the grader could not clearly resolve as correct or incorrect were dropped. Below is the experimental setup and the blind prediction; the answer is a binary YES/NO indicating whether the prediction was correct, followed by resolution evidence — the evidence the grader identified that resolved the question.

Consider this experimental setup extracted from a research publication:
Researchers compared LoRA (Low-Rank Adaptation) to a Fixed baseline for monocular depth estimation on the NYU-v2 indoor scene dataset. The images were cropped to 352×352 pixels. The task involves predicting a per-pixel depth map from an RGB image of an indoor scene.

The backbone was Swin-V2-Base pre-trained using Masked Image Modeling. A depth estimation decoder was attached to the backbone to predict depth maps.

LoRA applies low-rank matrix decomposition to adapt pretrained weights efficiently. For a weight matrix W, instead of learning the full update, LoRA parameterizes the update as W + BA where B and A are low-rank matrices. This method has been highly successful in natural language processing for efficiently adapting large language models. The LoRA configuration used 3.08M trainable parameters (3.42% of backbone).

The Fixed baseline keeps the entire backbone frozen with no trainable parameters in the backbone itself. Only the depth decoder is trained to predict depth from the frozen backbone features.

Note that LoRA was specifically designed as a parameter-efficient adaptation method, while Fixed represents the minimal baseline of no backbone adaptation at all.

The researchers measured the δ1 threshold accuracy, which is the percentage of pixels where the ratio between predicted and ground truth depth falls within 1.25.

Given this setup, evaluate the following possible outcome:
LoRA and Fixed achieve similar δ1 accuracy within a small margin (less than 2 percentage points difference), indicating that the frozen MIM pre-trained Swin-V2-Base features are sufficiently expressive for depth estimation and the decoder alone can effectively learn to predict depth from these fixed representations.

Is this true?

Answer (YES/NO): NO